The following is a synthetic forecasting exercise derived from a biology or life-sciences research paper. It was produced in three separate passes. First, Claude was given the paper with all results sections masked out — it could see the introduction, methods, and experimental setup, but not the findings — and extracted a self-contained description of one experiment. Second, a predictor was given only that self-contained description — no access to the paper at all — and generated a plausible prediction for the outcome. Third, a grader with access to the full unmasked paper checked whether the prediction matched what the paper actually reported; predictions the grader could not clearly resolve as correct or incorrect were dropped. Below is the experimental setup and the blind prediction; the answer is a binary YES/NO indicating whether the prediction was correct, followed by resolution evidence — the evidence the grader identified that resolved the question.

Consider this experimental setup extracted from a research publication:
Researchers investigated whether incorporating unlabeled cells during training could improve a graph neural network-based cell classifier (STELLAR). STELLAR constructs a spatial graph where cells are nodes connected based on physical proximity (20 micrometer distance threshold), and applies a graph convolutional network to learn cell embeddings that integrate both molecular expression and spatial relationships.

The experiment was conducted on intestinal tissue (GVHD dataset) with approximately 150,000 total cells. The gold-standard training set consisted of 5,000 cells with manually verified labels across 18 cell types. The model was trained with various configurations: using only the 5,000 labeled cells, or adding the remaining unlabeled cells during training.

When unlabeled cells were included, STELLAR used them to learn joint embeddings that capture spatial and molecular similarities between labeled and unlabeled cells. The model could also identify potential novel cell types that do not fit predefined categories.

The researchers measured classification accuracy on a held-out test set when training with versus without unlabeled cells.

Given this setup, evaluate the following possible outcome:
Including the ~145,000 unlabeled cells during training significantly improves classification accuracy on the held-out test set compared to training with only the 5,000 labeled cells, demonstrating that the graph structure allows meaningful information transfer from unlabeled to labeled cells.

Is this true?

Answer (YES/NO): YES